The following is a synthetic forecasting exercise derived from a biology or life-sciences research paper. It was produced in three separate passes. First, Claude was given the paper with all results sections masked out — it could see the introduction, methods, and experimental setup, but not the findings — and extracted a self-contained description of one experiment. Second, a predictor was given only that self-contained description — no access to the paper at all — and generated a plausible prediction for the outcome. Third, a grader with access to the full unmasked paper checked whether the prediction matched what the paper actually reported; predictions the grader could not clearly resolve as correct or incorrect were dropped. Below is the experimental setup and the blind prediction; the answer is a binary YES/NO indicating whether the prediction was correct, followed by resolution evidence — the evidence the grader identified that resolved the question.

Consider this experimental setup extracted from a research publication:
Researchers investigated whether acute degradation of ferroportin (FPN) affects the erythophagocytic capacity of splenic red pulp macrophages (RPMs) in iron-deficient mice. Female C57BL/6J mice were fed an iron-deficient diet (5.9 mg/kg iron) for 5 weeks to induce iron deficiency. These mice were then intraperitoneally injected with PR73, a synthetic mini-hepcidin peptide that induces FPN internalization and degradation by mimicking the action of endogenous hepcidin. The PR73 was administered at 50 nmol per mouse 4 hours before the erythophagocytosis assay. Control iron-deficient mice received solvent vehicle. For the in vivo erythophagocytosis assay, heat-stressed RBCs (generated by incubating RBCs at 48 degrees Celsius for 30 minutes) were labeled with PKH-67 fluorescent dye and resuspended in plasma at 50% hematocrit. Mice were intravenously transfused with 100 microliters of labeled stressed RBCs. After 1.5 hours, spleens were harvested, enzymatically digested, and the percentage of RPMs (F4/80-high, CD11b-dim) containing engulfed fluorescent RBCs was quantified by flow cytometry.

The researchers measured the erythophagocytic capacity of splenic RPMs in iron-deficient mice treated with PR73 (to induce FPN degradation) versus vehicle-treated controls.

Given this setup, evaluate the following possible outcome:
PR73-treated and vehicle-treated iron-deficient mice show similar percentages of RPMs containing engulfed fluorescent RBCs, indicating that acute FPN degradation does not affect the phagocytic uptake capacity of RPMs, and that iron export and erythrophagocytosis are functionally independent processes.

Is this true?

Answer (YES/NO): NO